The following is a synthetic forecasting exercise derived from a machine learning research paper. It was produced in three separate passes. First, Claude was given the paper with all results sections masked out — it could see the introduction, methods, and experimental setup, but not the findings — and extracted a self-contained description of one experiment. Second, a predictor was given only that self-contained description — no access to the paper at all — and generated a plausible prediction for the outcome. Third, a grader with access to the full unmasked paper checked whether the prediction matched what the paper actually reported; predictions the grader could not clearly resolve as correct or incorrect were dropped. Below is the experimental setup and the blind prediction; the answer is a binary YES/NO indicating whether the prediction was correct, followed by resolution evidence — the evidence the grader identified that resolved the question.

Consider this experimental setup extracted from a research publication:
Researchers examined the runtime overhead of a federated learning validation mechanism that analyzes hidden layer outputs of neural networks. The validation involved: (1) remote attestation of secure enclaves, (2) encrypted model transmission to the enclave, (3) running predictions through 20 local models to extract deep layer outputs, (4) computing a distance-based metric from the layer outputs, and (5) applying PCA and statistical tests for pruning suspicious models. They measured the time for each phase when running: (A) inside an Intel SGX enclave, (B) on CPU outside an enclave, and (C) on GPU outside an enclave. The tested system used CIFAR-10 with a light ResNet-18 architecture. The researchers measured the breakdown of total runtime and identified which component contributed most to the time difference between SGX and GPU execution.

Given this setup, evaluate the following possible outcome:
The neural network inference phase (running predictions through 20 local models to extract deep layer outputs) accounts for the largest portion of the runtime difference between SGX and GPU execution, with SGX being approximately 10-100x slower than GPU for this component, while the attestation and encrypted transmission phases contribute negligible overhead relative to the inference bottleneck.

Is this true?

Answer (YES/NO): NO